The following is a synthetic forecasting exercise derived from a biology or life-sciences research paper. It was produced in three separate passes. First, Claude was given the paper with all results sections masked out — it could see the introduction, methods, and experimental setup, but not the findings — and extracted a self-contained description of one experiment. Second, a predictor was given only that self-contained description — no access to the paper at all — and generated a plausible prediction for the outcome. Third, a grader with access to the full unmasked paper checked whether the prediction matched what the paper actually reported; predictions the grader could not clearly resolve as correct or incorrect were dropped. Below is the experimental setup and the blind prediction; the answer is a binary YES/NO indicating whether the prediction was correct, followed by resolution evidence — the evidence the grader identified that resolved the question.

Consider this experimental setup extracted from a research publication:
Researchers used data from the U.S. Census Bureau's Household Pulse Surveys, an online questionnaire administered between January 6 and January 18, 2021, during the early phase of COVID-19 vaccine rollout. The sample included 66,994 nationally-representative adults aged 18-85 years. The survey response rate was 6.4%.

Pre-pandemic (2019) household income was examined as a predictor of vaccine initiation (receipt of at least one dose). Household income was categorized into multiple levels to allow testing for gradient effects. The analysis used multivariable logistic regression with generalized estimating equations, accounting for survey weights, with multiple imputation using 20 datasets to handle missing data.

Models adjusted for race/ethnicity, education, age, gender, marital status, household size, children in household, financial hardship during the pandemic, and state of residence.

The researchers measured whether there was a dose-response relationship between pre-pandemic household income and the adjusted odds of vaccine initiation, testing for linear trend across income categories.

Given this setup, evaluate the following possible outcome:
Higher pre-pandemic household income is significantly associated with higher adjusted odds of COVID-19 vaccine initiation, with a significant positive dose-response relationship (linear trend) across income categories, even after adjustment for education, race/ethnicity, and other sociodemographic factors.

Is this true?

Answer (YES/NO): YES